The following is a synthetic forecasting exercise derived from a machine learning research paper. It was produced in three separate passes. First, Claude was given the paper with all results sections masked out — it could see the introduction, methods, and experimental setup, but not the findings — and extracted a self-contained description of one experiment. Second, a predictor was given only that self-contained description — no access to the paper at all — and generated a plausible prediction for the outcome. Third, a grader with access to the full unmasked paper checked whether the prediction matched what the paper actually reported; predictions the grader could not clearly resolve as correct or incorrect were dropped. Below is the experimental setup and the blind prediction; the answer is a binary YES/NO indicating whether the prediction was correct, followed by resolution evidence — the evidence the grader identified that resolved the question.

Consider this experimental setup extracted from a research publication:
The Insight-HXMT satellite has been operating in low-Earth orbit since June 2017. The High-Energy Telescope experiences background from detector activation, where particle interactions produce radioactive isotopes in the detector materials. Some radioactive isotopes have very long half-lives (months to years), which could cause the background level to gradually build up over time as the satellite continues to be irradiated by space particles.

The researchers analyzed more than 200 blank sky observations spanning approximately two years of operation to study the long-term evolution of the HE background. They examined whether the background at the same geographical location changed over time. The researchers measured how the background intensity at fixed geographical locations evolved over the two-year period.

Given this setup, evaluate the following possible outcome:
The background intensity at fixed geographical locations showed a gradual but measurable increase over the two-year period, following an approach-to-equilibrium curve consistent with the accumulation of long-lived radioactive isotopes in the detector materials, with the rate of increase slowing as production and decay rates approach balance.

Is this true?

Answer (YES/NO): NO